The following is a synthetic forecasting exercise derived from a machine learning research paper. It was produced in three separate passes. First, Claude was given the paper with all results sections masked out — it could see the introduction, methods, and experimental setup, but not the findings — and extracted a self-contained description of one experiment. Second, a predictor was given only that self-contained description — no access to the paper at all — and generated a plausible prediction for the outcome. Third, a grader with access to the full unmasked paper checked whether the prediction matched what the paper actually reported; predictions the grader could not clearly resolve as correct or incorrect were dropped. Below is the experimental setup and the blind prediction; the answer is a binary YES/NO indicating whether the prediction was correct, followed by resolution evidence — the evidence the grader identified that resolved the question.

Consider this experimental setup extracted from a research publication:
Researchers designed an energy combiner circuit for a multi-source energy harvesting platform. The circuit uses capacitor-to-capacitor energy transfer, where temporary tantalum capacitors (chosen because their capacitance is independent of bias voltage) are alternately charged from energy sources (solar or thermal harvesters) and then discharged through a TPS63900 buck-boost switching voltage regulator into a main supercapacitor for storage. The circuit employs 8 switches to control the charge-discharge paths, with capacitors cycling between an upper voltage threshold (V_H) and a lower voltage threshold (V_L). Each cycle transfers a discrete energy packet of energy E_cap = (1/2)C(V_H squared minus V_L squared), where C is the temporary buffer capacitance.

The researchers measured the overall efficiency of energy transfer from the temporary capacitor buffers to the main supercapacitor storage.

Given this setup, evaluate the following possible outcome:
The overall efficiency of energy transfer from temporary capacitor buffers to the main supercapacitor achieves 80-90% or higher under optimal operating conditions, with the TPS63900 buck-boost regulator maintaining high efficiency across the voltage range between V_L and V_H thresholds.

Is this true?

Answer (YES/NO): YES